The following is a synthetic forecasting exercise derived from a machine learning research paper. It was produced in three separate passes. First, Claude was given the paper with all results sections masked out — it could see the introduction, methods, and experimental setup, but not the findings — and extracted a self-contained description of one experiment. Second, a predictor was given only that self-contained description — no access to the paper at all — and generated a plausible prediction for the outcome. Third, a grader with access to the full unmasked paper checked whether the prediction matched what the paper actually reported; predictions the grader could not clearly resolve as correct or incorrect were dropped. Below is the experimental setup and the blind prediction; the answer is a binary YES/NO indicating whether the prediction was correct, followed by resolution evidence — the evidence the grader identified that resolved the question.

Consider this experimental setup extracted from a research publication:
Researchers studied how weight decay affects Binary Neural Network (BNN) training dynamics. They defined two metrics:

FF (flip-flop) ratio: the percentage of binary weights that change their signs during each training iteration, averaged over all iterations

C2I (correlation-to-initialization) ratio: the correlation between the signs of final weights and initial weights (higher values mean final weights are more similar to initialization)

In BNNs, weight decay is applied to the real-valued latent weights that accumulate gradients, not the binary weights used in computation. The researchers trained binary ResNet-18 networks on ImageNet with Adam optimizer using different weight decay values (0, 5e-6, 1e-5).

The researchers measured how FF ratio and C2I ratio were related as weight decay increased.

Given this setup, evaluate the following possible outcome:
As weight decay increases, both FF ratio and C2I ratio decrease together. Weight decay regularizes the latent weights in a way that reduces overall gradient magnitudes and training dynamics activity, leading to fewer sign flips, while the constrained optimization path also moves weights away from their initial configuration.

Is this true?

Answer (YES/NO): NO